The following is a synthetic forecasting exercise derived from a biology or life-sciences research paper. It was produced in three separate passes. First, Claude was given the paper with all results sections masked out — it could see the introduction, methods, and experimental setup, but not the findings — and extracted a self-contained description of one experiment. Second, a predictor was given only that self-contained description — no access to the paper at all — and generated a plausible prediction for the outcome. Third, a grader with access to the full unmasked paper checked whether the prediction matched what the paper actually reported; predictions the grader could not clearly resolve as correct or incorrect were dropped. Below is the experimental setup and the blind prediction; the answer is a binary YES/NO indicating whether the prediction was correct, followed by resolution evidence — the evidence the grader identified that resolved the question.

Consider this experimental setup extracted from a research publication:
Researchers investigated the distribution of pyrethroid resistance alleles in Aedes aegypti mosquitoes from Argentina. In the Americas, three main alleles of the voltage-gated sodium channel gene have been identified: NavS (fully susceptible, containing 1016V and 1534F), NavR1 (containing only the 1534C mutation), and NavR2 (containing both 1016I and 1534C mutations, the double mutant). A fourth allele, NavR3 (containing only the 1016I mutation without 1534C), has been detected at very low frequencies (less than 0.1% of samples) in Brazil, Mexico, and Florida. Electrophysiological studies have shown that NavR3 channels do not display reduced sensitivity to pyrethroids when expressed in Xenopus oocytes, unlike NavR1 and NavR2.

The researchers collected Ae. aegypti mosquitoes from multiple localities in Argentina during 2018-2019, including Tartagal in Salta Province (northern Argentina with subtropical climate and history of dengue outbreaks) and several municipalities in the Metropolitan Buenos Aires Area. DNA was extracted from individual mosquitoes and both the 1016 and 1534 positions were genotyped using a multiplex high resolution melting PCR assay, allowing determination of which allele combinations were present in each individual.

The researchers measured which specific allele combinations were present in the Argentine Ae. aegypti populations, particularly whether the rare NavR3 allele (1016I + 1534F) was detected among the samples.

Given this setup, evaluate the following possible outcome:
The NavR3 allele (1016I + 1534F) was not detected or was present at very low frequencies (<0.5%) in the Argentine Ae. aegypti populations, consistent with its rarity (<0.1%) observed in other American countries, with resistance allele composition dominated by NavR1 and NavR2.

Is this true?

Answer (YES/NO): YES